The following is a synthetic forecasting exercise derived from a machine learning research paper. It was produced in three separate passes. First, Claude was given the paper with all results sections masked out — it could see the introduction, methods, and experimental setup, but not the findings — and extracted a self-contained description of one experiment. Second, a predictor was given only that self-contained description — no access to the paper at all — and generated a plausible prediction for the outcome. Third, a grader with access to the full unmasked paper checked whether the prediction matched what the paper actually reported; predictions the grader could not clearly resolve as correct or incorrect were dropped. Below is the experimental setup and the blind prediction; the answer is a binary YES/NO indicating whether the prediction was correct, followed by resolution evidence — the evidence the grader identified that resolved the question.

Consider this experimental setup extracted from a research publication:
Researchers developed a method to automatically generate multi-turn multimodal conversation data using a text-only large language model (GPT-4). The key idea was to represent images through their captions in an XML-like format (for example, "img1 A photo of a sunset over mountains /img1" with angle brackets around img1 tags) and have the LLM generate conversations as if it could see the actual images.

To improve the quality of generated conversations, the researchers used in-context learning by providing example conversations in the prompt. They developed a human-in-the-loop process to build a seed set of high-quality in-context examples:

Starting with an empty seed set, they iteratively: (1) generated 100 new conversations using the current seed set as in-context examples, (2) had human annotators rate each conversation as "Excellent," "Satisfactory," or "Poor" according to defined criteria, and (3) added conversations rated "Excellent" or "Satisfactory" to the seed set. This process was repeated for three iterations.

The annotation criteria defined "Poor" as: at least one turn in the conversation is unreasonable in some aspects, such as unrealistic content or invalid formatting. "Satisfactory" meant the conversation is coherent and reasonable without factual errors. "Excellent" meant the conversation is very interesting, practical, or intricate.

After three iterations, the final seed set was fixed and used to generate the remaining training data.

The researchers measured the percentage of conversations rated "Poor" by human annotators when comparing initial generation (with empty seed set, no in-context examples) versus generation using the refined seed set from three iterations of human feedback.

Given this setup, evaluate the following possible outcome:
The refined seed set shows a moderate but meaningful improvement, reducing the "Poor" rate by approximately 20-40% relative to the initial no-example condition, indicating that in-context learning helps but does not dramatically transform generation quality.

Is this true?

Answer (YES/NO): NO